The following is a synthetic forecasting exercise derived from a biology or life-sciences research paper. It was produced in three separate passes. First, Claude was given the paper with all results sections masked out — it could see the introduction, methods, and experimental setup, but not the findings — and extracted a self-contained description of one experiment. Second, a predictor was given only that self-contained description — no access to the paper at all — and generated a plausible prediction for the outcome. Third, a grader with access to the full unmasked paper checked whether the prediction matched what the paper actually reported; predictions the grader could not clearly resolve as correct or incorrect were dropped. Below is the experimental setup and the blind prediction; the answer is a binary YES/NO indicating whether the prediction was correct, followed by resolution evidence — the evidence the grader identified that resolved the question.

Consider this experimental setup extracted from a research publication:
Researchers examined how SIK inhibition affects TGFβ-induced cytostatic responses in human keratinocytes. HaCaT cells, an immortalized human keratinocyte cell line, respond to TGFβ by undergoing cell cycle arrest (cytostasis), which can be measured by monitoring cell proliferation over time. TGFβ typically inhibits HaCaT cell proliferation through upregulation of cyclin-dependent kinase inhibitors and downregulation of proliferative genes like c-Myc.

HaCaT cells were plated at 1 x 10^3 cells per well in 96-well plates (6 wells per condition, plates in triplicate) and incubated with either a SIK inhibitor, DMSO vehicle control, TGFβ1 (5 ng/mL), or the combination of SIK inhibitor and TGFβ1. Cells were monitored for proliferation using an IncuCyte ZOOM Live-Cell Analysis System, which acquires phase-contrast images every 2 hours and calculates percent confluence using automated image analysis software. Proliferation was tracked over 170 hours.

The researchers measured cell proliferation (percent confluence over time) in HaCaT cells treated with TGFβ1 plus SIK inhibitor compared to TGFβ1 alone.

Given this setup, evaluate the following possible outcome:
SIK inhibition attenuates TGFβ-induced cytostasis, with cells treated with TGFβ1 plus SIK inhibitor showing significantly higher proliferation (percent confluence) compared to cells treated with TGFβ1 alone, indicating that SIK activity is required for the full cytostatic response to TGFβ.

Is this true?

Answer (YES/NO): NO